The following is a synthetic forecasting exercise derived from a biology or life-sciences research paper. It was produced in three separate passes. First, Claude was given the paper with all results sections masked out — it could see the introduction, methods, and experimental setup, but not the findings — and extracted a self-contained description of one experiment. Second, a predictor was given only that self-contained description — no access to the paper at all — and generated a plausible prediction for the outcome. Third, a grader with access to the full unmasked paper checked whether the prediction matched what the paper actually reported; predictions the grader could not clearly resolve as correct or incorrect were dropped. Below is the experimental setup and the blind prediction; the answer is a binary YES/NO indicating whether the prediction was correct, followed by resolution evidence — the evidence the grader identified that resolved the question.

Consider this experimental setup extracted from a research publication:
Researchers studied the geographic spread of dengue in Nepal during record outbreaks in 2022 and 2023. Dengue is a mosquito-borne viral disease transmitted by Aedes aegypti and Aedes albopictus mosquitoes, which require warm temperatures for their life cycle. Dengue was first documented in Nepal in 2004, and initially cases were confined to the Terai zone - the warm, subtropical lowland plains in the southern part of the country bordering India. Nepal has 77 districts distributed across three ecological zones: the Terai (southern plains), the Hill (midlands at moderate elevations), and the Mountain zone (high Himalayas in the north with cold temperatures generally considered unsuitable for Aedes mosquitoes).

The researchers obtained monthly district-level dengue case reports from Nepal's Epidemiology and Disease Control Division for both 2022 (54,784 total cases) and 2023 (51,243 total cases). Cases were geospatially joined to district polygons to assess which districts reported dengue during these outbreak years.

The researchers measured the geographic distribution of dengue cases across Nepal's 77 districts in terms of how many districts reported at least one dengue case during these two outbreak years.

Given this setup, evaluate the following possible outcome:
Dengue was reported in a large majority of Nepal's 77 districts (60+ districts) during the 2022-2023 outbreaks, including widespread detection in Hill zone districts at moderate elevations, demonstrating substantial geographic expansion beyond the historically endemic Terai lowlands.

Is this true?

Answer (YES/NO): YES